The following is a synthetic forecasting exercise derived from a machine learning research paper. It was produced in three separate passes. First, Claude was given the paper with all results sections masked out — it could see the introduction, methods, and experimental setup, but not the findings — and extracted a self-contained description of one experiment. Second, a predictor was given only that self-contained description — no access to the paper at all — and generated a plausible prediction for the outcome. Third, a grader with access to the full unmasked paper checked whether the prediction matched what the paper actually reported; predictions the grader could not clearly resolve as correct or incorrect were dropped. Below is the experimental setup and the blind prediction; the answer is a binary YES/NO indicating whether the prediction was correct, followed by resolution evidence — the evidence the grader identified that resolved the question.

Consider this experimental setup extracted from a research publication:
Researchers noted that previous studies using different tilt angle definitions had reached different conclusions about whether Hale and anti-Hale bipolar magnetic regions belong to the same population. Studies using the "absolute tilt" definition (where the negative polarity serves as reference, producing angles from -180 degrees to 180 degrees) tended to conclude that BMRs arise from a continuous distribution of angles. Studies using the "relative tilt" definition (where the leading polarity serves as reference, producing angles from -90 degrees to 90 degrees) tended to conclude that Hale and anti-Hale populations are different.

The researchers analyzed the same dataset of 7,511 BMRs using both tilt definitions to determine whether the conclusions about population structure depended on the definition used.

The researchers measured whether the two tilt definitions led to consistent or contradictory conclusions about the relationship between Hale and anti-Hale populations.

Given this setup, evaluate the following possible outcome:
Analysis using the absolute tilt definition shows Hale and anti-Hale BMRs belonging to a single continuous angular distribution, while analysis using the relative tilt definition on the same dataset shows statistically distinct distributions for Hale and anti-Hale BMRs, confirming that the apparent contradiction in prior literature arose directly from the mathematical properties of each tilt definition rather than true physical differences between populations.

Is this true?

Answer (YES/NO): NO